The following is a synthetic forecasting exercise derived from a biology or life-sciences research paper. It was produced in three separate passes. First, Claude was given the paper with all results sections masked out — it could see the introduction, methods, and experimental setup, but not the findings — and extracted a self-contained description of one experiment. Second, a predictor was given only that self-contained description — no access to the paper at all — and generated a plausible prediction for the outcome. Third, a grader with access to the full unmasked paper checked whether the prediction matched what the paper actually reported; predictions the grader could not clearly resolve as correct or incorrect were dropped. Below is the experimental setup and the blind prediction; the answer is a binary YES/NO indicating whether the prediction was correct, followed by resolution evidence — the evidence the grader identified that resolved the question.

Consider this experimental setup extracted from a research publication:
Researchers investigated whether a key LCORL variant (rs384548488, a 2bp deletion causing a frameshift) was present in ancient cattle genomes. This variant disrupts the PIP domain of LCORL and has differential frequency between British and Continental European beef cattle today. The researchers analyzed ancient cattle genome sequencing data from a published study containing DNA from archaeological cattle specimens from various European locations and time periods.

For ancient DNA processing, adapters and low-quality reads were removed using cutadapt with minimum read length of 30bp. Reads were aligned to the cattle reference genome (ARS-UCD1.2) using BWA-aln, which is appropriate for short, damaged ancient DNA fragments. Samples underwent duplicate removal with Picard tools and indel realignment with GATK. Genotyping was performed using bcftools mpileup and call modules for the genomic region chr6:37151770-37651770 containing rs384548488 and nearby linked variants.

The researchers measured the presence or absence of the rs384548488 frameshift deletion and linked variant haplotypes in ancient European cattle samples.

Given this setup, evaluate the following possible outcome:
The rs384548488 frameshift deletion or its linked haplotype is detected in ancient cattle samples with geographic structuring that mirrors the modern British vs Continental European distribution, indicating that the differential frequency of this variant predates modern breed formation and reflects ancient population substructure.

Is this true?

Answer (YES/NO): NO